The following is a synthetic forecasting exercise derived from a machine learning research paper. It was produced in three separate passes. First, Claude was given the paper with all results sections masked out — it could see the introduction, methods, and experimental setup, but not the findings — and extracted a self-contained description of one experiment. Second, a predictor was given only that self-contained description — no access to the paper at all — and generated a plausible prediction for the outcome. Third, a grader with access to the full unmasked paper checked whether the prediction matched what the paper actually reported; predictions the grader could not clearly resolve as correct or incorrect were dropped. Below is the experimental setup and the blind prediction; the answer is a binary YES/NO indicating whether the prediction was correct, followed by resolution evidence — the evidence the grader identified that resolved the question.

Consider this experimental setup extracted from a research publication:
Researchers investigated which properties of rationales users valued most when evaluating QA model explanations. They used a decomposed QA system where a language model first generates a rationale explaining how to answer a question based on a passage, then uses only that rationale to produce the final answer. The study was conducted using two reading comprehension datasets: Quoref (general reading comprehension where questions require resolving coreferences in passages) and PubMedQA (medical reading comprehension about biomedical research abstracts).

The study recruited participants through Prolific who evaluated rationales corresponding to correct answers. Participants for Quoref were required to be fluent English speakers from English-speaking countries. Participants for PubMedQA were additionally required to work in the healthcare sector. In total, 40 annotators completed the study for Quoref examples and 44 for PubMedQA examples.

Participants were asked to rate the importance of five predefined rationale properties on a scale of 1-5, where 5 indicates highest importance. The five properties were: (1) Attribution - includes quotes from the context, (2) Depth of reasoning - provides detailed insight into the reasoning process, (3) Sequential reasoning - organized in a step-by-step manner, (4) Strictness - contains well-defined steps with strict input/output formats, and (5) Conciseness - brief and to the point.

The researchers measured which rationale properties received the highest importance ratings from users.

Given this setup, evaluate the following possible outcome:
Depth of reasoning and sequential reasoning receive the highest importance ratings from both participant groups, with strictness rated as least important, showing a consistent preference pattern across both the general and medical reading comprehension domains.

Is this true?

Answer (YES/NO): NO